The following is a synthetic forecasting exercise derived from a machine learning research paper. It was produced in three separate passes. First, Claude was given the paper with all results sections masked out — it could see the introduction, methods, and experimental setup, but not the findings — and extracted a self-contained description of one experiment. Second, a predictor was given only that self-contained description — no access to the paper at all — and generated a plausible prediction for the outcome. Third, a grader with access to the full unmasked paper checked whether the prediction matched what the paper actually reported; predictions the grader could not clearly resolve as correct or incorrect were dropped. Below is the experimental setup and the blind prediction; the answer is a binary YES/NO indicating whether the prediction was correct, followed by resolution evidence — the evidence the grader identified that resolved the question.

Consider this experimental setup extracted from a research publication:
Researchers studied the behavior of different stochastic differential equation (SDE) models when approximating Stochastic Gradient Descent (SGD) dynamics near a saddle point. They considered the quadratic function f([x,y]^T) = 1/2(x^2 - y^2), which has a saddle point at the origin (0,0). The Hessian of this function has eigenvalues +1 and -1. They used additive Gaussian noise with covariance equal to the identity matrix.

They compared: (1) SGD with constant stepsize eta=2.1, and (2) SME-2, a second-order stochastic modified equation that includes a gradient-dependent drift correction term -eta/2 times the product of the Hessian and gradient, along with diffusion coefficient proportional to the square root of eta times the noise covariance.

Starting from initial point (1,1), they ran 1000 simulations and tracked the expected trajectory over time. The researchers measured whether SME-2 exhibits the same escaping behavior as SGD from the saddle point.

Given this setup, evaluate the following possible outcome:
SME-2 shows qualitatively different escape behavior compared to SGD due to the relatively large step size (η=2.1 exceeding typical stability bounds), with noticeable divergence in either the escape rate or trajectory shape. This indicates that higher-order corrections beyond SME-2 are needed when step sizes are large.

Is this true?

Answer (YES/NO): NO